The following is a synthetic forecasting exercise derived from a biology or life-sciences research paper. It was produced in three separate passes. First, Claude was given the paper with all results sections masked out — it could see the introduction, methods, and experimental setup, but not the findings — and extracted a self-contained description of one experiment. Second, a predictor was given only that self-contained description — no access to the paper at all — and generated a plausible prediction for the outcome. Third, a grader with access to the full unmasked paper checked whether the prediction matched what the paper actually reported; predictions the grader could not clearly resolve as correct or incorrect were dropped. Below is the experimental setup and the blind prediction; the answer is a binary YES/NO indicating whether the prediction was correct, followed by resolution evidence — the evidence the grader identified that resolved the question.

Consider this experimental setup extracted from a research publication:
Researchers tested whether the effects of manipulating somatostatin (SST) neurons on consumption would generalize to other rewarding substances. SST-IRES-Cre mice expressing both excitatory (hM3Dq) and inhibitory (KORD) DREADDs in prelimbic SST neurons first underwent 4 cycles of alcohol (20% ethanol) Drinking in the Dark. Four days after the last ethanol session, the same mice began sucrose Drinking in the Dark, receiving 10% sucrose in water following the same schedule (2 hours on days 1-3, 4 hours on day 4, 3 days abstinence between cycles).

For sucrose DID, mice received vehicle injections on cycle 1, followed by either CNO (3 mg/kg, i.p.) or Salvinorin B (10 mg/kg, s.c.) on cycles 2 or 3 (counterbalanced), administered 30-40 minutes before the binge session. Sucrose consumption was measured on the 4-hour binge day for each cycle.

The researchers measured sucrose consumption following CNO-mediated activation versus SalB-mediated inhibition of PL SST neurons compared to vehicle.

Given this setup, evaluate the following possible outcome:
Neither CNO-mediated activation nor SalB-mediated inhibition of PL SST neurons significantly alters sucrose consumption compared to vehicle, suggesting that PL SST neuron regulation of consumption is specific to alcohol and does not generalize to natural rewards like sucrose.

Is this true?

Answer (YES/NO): YES